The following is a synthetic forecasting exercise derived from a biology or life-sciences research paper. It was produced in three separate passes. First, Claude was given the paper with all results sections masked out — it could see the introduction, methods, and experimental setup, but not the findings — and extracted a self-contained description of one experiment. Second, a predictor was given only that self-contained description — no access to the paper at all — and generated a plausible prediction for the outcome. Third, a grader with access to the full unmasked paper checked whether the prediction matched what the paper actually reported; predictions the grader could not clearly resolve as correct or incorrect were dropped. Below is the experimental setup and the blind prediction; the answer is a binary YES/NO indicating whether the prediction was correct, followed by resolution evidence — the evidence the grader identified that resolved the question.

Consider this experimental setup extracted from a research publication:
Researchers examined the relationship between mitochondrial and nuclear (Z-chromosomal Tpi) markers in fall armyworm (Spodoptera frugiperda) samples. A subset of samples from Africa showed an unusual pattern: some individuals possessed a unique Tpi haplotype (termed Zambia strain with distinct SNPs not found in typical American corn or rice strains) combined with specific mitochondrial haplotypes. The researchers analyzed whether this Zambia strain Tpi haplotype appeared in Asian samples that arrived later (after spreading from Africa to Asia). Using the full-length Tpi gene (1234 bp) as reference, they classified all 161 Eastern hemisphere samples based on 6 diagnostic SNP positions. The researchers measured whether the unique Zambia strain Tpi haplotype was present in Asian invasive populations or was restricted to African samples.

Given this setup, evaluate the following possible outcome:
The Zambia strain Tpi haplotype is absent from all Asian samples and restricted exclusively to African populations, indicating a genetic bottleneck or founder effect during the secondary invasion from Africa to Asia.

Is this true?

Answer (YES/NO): NO